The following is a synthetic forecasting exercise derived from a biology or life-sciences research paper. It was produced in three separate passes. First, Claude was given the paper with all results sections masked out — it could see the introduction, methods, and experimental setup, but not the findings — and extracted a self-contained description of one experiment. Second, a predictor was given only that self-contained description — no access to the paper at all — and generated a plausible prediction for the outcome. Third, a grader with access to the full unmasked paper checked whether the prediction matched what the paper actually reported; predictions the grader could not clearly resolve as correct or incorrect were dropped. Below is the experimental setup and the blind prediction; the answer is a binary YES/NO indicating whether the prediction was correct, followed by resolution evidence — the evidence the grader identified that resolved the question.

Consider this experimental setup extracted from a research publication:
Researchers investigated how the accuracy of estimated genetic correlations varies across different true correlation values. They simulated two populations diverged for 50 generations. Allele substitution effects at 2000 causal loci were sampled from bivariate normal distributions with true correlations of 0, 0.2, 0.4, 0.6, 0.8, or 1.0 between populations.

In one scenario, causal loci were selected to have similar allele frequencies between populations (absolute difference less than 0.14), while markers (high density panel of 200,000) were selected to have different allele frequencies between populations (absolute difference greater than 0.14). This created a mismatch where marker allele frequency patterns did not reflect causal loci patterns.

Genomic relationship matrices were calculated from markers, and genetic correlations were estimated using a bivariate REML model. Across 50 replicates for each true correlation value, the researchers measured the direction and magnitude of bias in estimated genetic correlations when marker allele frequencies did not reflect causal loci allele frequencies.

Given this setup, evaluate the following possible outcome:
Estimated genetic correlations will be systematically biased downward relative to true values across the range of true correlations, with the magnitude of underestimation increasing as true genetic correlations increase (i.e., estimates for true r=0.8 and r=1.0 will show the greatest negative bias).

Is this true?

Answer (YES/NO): YES